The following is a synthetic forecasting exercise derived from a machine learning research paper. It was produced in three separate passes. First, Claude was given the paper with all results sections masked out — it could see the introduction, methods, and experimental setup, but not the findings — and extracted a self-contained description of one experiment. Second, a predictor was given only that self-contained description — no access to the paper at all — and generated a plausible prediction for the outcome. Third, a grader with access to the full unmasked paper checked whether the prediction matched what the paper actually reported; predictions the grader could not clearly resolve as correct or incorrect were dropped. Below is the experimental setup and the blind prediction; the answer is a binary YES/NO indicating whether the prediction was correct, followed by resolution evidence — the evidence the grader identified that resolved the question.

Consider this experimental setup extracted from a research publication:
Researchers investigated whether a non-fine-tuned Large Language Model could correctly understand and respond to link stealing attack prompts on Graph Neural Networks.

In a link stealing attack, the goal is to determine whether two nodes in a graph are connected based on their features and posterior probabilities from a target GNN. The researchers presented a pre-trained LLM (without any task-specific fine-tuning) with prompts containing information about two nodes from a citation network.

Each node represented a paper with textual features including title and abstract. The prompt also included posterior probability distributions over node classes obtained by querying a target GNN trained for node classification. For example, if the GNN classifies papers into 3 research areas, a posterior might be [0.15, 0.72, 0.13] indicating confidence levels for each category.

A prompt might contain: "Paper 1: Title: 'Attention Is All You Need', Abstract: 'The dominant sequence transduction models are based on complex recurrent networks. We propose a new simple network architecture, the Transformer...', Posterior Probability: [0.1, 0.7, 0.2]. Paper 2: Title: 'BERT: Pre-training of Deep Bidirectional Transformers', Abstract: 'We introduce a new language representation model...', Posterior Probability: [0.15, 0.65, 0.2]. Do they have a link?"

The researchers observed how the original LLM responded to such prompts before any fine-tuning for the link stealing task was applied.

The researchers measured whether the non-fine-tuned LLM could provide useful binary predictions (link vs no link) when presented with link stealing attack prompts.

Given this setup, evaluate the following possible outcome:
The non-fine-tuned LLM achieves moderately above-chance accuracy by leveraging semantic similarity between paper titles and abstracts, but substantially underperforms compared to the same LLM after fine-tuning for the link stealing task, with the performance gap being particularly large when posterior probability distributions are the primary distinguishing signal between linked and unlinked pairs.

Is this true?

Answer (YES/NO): NO